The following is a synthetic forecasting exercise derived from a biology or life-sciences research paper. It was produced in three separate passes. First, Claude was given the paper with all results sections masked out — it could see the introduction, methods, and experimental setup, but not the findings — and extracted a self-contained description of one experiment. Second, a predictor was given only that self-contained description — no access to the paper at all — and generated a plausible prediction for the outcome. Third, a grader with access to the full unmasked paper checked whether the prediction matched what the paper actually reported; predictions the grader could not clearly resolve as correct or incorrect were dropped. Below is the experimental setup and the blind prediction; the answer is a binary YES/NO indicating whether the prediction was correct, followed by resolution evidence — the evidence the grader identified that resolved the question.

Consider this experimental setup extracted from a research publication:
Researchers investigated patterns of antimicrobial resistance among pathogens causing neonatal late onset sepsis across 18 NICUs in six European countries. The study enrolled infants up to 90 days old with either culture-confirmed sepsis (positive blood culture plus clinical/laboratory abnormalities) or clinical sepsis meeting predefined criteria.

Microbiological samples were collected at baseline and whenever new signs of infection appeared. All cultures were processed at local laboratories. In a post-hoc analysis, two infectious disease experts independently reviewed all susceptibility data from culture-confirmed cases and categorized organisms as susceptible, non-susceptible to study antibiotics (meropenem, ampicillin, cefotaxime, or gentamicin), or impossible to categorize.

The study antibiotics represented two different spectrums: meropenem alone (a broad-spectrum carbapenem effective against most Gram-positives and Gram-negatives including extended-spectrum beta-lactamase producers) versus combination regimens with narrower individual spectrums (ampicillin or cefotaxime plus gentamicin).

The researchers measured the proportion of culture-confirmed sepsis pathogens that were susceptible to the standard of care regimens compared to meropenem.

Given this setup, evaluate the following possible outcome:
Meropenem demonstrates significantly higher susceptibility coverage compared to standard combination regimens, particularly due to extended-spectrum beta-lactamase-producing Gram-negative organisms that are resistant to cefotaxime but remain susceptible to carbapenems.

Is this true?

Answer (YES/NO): YES